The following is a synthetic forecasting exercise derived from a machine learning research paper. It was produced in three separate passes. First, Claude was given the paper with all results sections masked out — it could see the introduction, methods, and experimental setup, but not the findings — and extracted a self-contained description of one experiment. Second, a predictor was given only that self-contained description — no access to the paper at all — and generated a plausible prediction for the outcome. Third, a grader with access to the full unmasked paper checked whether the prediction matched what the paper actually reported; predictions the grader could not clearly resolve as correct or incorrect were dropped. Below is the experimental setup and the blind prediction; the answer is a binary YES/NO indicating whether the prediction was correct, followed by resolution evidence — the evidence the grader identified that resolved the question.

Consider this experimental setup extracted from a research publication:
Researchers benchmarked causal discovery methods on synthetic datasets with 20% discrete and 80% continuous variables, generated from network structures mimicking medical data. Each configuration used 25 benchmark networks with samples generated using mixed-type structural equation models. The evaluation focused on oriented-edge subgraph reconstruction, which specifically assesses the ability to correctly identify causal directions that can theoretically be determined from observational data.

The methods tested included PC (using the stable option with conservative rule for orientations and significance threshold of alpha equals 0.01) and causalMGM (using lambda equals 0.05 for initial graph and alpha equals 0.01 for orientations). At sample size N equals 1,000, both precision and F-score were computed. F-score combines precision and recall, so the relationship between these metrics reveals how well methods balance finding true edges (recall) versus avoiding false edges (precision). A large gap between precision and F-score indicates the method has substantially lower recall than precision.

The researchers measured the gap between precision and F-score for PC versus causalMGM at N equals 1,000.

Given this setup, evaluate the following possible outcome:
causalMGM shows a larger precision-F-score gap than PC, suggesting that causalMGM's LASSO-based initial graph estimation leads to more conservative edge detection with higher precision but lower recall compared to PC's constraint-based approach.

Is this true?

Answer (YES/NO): NO